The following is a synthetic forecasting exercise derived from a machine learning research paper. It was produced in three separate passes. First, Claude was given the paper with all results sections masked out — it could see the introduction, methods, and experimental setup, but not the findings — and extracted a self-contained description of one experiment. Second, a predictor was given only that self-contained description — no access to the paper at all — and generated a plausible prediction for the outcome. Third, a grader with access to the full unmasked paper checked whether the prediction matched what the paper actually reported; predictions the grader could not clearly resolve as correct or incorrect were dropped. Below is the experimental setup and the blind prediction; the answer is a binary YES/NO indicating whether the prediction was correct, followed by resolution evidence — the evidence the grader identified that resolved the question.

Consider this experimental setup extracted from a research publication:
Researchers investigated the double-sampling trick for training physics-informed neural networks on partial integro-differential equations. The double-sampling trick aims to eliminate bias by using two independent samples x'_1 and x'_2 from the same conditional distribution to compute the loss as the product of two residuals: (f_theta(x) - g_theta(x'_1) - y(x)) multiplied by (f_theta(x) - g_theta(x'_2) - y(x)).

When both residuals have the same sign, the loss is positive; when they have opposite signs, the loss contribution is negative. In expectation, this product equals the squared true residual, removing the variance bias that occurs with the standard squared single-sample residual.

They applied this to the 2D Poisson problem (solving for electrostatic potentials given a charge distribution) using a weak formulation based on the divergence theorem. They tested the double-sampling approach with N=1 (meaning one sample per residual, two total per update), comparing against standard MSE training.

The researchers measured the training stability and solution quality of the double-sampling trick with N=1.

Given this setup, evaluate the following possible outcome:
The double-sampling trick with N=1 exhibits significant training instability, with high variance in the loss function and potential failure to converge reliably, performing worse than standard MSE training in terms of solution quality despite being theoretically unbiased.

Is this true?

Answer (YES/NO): YES